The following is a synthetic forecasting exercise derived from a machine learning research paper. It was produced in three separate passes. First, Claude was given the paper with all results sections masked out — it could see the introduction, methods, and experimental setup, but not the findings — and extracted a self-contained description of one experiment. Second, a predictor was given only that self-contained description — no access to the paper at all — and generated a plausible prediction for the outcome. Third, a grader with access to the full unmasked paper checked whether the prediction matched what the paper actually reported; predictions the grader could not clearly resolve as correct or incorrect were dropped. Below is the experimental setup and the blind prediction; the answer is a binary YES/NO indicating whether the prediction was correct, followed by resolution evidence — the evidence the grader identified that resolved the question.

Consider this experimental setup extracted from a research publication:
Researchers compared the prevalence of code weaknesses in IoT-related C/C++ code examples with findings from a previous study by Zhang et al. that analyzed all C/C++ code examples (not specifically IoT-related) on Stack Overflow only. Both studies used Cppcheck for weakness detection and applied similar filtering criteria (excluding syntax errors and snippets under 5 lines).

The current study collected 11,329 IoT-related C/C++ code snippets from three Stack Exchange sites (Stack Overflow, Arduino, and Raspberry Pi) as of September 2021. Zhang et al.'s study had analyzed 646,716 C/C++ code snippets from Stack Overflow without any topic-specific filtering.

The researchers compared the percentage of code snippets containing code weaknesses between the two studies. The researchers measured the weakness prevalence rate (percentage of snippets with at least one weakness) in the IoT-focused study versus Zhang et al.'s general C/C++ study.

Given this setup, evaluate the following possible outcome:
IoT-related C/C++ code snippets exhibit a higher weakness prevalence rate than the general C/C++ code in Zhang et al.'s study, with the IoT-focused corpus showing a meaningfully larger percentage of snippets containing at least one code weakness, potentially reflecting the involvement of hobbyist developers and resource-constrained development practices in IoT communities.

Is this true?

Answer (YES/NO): NO